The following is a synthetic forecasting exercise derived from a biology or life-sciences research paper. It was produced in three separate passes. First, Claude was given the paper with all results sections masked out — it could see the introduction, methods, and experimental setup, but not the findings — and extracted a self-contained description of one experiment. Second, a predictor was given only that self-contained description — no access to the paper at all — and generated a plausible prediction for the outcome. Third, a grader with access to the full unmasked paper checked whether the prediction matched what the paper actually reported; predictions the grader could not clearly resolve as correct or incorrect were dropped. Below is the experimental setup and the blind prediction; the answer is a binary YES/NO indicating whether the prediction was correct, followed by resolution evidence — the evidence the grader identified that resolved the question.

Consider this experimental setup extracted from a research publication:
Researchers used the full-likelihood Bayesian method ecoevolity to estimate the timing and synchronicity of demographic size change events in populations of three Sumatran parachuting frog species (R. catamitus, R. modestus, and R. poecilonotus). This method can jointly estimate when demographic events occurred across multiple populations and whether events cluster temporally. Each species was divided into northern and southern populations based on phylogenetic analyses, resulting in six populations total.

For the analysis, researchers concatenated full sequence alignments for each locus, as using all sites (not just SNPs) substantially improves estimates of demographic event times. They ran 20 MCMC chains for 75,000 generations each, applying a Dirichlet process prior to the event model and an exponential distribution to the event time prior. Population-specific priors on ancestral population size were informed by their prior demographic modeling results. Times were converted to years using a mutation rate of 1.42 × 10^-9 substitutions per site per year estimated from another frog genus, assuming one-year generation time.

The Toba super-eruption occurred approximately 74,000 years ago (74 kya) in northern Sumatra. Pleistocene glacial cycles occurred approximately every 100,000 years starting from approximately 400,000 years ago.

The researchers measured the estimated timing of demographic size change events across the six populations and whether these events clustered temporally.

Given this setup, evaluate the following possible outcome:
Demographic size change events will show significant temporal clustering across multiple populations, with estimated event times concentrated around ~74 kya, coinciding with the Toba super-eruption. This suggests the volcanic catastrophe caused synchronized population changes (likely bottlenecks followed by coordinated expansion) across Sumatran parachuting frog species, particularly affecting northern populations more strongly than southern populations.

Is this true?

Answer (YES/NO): NO